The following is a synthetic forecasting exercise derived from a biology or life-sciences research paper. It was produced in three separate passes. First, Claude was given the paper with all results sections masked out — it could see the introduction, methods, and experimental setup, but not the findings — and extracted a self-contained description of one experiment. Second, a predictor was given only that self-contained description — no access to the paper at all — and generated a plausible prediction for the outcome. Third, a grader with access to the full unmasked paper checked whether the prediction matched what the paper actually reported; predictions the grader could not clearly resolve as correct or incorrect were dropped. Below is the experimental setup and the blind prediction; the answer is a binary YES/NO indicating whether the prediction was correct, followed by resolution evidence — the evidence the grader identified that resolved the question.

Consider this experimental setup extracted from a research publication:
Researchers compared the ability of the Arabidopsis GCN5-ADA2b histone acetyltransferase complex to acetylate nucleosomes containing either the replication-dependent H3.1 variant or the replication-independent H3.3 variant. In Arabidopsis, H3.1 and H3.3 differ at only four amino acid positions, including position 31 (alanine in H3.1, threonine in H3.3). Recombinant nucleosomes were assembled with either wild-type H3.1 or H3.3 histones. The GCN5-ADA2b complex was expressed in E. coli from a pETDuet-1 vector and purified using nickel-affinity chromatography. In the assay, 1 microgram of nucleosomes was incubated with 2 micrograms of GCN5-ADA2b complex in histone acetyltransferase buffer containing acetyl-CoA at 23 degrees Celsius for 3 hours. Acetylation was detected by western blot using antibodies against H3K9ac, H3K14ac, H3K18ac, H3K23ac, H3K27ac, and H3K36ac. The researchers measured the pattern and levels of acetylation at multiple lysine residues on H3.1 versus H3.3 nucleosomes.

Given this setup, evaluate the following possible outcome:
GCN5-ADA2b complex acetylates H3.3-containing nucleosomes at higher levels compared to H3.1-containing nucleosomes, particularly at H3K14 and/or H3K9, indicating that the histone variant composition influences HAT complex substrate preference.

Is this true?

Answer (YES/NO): NO